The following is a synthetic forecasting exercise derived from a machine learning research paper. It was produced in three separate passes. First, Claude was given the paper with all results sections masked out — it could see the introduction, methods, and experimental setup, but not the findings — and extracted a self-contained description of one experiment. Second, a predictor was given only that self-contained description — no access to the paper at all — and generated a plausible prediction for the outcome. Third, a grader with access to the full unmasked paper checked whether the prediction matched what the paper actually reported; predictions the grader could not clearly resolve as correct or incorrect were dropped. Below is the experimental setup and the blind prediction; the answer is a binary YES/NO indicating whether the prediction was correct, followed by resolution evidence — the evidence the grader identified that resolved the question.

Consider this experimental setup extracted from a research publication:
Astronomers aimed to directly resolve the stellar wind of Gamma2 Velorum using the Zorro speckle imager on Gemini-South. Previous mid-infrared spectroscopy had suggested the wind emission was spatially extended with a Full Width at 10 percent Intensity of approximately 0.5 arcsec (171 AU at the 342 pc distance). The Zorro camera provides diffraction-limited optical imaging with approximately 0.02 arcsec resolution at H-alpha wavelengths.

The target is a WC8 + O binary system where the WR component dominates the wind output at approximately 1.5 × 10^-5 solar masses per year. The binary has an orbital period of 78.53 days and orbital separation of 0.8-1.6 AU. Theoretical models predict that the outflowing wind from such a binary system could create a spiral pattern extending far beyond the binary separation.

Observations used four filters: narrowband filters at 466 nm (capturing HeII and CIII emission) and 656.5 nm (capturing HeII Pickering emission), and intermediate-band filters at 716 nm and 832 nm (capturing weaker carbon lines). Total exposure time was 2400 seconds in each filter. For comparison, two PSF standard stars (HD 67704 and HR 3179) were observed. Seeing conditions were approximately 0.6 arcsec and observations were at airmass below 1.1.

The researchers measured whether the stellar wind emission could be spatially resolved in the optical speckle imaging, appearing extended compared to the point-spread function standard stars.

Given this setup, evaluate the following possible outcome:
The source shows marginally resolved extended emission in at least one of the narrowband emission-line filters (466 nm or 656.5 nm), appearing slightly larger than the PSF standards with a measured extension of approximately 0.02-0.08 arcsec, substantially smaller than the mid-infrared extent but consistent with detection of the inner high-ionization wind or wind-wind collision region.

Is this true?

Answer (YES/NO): NO